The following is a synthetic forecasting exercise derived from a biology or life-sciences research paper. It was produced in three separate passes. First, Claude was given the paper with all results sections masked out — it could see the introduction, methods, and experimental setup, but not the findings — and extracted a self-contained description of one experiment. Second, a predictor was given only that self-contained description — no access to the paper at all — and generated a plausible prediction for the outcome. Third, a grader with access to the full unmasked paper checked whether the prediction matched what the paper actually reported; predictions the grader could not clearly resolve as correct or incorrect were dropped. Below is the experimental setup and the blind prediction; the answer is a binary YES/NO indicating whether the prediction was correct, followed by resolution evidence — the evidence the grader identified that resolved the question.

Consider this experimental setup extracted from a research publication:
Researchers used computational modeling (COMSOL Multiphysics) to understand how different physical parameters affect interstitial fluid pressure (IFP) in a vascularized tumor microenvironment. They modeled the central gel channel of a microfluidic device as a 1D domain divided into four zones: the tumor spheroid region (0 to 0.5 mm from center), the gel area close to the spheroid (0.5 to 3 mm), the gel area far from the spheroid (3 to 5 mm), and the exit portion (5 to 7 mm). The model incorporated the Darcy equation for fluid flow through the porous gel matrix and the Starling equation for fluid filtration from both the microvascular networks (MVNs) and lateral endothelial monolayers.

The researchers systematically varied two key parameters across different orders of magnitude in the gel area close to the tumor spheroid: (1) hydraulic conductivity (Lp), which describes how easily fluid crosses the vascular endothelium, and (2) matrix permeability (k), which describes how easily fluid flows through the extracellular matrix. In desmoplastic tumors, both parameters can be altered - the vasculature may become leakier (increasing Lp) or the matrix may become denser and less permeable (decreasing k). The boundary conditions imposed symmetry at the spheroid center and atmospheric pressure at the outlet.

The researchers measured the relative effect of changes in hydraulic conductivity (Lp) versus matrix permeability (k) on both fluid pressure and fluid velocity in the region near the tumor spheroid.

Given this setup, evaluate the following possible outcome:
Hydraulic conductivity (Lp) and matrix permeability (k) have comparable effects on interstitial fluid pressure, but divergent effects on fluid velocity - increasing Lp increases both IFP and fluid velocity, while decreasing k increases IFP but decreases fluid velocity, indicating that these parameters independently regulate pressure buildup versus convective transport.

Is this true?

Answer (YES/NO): NO